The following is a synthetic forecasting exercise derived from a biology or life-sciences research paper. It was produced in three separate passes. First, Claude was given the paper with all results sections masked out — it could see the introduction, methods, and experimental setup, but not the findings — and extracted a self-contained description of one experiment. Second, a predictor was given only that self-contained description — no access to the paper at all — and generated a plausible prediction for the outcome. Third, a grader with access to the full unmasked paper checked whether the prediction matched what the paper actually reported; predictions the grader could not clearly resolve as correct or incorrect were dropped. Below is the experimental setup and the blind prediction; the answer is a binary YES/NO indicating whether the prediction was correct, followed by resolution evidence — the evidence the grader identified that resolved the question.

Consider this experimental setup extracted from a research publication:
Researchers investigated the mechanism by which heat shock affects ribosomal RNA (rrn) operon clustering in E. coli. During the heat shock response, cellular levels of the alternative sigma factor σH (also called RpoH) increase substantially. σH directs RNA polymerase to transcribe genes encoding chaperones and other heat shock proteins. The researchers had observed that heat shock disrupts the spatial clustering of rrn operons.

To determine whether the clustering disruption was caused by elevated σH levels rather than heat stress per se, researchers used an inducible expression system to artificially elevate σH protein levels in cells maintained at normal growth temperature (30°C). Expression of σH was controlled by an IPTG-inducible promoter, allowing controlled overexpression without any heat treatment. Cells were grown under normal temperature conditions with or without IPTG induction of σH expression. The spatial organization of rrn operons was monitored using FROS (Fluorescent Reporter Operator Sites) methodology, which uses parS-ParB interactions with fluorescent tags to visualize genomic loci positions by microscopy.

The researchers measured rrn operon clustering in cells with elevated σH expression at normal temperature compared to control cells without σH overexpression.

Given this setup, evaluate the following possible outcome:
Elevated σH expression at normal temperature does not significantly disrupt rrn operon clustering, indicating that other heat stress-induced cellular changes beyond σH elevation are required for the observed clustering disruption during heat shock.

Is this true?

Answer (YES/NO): NO